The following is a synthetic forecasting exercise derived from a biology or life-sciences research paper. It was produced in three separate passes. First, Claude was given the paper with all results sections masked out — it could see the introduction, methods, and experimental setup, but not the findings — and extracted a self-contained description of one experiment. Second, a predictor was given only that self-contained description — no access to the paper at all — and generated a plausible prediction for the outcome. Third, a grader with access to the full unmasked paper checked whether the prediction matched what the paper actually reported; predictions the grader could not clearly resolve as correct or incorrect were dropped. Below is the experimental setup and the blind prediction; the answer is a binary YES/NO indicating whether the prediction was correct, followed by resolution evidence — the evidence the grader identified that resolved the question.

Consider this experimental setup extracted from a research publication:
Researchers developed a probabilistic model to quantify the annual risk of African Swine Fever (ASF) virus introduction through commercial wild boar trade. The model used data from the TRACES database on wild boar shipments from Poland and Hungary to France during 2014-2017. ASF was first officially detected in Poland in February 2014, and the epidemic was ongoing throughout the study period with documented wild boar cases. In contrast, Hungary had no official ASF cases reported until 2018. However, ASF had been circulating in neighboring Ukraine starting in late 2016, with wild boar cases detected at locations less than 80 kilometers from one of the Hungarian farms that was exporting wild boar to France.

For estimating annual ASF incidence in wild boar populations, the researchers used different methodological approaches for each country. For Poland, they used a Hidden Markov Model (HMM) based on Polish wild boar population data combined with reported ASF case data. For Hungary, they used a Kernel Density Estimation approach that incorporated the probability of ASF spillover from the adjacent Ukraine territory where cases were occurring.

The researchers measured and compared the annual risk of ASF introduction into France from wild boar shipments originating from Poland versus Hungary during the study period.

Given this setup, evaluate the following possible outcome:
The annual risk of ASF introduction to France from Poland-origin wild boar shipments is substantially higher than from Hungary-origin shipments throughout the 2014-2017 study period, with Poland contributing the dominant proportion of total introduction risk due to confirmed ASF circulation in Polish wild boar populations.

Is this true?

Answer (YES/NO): YES